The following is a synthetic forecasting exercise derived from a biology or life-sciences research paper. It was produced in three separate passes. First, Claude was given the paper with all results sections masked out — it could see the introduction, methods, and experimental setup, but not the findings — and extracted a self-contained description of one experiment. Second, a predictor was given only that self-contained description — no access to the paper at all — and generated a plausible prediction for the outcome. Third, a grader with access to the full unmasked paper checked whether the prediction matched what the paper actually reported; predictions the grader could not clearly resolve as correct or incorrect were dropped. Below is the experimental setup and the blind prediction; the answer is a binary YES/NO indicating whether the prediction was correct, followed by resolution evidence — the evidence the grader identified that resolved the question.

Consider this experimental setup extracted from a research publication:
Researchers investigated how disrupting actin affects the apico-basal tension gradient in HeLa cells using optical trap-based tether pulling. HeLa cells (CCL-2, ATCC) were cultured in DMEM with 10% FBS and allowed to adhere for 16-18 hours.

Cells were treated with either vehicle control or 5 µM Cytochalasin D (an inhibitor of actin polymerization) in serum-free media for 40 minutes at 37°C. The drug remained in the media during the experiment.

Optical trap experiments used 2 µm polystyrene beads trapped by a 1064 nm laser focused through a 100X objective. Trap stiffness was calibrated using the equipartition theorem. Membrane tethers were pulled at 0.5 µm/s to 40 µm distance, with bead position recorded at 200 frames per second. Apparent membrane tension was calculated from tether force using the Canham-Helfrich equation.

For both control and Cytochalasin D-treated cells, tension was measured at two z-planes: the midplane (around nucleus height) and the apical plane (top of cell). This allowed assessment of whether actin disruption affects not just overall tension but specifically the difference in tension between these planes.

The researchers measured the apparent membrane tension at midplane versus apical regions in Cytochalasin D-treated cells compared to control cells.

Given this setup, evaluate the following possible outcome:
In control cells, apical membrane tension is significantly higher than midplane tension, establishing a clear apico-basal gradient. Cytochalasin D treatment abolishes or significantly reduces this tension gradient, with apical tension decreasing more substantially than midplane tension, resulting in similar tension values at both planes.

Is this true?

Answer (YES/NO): NO